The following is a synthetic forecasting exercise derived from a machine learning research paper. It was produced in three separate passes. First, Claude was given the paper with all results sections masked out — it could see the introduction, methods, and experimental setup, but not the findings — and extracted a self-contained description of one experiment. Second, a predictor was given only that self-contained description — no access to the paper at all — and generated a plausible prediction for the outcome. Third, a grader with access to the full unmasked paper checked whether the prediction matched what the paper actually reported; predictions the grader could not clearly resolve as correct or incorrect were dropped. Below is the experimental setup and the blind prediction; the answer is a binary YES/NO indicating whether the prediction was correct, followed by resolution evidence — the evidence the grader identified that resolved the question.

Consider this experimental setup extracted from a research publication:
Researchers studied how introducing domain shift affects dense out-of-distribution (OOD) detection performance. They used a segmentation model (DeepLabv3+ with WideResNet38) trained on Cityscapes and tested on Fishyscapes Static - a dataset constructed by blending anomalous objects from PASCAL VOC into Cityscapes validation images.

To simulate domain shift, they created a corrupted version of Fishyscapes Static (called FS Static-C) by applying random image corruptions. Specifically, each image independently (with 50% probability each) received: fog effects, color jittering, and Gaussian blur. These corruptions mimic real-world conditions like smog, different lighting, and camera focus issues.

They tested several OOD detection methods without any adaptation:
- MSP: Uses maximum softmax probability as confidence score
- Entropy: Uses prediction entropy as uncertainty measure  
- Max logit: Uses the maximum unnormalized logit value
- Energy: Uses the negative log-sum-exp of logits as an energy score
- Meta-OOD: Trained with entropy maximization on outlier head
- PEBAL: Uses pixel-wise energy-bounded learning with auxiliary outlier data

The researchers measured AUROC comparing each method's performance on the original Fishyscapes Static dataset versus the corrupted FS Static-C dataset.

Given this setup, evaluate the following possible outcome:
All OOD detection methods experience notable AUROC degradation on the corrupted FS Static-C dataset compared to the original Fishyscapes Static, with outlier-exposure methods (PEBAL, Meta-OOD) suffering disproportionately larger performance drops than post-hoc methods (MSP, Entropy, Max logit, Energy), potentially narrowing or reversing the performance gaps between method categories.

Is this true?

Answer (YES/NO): NO